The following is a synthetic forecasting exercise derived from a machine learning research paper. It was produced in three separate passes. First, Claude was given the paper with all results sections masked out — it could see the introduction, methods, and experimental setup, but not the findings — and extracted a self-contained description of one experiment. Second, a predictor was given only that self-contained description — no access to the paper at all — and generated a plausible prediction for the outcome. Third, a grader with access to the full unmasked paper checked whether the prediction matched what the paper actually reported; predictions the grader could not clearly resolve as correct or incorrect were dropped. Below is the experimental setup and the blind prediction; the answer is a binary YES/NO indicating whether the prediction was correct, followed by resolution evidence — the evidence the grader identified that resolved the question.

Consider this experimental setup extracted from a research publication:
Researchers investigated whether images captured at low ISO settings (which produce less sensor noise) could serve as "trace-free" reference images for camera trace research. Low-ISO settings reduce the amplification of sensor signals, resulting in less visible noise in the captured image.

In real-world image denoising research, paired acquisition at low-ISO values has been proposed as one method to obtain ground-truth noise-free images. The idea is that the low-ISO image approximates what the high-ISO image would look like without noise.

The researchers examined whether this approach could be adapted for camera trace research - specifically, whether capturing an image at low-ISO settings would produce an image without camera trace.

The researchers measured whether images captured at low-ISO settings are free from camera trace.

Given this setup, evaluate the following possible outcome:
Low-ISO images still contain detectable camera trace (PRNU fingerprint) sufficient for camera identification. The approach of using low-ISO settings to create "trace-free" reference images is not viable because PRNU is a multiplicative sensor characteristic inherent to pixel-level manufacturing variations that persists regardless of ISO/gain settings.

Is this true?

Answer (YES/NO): YES